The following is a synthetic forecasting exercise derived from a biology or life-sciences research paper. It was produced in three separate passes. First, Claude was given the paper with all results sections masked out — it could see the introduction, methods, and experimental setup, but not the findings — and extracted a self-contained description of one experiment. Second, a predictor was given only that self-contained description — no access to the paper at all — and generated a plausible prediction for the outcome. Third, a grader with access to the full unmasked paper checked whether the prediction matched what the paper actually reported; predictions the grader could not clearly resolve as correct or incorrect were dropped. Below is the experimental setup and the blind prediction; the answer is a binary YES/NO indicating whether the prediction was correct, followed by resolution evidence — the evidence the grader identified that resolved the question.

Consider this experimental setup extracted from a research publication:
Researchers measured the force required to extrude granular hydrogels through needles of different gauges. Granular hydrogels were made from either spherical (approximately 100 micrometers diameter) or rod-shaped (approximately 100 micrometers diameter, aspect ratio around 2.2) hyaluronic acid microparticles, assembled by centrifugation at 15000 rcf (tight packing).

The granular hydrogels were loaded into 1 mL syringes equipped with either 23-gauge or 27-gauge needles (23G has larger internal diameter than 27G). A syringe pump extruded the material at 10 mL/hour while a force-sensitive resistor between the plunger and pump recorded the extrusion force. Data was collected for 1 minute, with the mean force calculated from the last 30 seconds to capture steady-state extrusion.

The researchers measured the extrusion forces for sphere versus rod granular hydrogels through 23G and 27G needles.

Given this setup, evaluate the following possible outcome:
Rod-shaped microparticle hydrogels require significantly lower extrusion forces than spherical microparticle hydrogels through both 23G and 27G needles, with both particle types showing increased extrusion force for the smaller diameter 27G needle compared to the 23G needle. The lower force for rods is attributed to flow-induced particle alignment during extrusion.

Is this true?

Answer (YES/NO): NO